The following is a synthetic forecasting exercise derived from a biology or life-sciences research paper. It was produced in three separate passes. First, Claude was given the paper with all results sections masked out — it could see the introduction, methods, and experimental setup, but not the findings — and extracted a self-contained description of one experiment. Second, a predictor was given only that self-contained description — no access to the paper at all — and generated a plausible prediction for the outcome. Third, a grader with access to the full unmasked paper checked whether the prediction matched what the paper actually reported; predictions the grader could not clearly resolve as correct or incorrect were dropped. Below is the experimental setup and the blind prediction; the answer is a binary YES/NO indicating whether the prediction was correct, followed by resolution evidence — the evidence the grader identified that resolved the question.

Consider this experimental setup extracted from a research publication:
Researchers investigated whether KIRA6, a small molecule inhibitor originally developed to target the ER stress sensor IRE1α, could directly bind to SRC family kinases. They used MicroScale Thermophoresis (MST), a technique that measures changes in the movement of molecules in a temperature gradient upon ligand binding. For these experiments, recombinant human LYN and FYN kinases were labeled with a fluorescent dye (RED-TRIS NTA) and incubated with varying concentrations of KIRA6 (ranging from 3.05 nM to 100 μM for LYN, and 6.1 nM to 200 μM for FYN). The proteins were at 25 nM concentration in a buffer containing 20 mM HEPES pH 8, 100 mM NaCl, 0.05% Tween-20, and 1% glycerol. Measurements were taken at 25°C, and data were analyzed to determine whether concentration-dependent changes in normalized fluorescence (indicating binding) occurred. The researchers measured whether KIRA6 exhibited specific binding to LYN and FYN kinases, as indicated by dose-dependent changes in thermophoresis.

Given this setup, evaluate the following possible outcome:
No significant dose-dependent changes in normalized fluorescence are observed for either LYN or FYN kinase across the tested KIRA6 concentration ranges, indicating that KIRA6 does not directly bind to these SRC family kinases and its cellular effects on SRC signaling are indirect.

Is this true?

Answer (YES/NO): NO